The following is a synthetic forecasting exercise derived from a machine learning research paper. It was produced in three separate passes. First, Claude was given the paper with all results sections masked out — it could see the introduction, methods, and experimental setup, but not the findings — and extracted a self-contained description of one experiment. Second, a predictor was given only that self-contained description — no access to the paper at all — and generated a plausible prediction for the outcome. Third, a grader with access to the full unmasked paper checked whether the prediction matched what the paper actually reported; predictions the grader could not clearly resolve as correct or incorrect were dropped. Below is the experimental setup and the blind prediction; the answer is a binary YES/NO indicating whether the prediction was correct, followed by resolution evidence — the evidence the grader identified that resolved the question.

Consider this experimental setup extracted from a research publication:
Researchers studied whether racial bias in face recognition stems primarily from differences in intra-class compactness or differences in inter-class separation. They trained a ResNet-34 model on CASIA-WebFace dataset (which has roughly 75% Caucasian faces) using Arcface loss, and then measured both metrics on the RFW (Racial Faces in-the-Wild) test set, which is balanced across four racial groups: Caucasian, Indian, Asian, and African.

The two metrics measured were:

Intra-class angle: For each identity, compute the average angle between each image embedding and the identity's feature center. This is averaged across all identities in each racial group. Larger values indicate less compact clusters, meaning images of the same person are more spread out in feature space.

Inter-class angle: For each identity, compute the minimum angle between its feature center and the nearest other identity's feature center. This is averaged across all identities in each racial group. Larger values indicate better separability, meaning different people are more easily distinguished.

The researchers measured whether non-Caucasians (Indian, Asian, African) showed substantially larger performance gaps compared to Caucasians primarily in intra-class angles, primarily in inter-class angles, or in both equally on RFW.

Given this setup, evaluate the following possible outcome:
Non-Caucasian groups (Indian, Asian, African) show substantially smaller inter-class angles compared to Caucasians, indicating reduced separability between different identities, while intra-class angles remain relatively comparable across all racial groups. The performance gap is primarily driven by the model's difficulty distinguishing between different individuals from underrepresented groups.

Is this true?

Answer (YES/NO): YES